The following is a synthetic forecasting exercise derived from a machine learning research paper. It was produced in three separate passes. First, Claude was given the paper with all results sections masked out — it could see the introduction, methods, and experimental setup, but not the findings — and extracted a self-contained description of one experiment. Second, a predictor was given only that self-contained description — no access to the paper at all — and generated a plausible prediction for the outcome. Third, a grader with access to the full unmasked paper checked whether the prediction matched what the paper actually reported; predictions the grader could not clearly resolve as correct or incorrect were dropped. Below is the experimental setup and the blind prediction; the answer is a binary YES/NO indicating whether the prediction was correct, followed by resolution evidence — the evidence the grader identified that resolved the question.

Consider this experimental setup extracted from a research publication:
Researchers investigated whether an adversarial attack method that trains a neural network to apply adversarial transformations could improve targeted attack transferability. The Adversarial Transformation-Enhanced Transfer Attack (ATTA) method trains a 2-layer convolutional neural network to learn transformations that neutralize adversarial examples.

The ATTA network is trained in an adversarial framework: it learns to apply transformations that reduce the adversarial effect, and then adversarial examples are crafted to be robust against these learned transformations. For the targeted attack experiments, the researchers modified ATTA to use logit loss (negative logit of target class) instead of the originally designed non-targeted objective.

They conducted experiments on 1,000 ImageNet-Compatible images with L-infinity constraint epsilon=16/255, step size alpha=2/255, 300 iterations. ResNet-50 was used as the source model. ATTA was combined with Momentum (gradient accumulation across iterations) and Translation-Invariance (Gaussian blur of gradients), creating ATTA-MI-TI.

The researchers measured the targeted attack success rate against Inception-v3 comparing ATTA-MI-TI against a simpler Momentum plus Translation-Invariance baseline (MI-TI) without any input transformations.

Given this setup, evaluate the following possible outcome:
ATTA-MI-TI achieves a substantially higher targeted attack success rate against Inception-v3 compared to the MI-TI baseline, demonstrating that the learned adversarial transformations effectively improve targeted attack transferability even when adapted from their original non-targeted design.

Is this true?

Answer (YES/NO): NO